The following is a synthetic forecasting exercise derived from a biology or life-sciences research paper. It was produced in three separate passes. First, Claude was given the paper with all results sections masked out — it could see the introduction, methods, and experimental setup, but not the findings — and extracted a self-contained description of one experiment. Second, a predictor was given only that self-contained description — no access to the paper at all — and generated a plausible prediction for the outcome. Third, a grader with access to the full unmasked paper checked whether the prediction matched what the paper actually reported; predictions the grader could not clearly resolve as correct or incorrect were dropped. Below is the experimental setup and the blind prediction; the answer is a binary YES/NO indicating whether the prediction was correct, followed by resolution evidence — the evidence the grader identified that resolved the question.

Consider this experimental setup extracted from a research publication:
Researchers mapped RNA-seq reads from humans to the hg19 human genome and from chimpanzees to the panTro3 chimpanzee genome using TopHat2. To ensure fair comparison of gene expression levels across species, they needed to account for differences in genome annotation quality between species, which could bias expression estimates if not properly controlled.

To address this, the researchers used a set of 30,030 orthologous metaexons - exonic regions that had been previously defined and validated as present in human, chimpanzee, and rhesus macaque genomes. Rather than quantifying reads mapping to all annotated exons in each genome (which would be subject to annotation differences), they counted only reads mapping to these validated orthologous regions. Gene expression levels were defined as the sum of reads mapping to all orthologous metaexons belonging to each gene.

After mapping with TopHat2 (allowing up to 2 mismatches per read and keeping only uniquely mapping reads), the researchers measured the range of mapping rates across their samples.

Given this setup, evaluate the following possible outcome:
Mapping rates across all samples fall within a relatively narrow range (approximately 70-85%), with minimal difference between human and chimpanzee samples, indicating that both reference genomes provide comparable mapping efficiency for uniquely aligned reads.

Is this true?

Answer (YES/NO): NO